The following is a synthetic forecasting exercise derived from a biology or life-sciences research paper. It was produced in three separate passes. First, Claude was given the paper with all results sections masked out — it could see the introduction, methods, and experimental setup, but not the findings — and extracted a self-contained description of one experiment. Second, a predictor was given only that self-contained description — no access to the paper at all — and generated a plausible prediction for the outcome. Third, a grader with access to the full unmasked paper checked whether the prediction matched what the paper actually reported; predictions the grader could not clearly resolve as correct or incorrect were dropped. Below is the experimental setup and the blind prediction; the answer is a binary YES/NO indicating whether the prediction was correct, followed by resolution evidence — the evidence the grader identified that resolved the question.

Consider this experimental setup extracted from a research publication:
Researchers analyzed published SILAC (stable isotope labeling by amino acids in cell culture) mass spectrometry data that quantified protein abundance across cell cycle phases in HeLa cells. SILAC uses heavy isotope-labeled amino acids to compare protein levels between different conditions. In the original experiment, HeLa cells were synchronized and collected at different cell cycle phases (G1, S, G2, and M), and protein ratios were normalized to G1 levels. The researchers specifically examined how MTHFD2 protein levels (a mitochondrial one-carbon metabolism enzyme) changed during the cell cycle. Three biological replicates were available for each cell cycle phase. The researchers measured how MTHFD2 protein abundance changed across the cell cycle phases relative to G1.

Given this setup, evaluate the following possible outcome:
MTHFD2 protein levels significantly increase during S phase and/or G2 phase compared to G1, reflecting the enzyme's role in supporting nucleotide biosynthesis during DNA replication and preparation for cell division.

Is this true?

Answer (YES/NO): YES